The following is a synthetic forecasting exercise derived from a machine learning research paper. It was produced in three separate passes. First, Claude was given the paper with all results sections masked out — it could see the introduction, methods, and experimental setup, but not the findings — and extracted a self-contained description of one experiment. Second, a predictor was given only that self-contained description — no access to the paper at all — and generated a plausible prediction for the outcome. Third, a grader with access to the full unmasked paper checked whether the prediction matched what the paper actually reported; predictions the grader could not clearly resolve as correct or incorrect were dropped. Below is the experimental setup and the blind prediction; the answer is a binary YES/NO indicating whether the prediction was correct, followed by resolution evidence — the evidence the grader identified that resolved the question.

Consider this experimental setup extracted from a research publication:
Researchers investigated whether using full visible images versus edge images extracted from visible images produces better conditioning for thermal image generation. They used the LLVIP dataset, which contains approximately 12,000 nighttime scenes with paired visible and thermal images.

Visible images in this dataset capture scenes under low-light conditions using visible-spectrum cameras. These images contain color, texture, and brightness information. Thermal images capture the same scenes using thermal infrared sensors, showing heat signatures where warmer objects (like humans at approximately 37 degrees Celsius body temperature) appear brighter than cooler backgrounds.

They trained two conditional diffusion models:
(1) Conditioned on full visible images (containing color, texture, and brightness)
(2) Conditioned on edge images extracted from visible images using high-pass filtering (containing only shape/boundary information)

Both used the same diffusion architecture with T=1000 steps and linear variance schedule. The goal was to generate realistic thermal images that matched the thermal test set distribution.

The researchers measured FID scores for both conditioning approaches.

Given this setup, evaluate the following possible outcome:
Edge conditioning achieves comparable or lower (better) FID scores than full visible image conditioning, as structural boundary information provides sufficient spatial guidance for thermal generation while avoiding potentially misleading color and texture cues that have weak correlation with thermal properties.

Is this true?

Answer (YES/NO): NO